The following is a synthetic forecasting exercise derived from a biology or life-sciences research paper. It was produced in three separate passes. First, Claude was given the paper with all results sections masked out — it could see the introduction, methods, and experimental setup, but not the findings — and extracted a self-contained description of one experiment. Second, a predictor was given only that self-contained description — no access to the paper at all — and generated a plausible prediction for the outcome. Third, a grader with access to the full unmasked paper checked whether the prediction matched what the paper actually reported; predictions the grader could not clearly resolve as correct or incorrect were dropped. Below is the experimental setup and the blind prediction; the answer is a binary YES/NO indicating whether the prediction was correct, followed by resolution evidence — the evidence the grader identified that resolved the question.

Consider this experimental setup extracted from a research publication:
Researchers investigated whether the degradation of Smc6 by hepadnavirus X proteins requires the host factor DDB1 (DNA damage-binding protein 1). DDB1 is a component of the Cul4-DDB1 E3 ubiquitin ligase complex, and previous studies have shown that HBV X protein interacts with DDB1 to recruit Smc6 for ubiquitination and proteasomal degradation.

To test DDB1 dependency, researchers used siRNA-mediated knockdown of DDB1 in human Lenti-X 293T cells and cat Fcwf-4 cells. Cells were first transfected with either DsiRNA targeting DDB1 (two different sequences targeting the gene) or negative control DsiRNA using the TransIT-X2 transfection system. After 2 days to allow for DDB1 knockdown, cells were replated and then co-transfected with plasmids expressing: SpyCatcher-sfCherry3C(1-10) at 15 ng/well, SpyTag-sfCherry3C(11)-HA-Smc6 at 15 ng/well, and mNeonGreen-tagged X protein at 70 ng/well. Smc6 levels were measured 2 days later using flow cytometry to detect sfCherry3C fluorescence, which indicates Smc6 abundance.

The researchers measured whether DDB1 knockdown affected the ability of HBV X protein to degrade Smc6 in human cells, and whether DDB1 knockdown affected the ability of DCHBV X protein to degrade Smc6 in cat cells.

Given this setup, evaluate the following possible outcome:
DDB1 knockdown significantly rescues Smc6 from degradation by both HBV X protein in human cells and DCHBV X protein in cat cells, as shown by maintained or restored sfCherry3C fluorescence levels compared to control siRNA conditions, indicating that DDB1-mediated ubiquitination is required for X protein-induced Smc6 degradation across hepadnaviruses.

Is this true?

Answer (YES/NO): NO